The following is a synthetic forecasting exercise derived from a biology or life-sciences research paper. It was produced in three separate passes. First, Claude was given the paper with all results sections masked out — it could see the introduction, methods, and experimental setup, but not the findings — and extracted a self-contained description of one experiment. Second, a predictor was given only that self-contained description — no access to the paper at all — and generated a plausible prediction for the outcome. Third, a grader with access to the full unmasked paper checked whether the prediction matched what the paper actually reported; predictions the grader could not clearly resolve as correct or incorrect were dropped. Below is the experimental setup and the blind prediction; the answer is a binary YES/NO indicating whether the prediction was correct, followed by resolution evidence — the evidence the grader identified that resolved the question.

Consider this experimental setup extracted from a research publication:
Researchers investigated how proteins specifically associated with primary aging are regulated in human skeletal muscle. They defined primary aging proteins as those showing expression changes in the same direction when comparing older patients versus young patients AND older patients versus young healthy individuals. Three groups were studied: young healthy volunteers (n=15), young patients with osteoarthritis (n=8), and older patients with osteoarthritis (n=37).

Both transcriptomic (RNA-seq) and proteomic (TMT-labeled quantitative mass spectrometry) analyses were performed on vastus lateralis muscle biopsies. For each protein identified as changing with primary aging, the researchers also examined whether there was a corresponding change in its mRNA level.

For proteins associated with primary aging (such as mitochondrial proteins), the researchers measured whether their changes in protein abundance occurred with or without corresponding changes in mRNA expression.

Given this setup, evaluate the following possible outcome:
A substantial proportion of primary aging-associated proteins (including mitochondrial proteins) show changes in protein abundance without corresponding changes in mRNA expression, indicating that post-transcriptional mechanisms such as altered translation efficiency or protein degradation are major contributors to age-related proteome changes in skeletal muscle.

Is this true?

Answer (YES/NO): YES